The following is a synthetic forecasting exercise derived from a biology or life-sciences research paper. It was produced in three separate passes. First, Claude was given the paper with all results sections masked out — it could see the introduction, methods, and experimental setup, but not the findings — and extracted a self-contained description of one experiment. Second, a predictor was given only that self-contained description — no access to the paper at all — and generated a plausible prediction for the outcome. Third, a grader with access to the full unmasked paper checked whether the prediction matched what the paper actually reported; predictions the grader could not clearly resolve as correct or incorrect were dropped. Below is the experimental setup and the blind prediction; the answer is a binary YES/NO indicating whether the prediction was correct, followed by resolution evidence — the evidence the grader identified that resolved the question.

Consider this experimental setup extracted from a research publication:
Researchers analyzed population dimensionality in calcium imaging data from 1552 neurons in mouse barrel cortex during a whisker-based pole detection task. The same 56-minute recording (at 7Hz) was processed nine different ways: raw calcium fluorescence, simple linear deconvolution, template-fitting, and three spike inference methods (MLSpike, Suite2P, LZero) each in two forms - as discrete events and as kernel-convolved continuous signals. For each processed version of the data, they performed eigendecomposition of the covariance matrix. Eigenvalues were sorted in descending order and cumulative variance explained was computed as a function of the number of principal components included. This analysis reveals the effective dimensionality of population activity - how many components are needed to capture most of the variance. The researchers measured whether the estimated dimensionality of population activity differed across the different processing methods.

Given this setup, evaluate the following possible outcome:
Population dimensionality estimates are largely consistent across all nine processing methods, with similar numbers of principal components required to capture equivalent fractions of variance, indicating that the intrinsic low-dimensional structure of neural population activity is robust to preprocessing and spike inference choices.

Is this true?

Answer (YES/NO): NO